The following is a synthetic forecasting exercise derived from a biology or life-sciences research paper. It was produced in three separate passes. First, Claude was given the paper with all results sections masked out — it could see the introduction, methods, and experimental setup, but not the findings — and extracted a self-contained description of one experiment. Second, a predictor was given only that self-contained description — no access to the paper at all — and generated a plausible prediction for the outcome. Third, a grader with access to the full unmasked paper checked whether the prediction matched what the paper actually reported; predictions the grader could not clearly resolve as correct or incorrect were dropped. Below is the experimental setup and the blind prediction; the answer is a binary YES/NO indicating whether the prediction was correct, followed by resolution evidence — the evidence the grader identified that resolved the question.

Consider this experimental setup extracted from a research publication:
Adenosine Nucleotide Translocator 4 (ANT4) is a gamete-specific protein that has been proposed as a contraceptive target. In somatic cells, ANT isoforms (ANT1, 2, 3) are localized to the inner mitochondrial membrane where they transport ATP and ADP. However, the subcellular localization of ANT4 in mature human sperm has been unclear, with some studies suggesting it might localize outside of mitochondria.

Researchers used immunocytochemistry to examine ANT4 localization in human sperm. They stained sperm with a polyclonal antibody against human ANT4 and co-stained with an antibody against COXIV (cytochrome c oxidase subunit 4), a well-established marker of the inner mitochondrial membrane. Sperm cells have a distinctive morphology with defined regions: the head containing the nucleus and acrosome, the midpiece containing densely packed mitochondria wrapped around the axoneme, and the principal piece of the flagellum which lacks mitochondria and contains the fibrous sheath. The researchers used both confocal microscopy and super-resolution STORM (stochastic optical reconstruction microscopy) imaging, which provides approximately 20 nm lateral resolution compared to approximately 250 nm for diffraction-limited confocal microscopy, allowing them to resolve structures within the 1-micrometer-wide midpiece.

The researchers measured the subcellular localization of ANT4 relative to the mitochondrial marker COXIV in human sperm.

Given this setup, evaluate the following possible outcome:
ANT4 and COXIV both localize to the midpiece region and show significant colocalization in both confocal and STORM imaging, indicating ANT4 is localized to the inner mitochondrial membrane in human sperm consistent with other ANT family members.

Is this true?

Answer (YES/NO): YES